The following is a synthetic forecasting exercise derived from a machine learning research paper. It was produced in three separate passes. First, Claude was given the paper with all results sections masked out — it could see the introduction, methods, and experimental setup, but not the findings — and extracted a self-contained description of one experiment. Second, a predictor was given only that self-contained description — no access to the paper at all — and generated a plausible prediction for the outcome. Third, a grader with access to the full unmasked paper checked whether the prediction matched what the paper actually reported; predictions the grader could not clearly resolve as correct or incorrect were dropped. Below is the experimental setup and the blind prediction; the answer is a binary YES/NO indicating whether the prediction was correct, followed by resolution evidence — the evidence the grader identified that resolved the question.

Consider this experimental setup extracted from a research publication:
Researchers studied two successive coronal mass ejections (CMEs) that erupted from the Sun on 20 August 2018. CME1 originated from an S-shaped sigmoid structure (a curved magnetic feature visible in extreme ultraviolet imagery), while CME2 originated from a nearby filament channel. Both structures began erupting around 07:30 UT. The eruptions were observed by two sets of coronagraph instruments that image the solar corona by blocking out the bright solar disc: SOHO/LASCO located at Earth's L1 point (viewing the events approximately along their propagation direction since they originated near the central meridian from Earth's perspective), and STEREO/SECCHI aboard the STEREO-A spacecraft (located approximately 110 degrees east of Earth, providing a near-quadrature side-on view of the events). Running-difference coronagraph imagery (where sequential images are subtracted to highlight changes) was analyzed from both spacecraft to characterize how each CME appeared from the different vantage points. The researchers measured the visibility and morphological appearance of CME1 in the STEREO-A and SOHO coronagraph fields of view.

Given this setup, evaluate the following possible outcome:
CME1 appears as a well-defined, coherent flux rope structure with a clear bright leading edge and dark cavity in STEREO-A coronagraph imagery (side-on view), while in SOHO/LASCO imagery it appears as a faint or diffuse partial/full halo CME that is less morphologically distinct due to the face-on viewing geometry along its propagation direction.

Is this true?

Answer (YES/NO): NO